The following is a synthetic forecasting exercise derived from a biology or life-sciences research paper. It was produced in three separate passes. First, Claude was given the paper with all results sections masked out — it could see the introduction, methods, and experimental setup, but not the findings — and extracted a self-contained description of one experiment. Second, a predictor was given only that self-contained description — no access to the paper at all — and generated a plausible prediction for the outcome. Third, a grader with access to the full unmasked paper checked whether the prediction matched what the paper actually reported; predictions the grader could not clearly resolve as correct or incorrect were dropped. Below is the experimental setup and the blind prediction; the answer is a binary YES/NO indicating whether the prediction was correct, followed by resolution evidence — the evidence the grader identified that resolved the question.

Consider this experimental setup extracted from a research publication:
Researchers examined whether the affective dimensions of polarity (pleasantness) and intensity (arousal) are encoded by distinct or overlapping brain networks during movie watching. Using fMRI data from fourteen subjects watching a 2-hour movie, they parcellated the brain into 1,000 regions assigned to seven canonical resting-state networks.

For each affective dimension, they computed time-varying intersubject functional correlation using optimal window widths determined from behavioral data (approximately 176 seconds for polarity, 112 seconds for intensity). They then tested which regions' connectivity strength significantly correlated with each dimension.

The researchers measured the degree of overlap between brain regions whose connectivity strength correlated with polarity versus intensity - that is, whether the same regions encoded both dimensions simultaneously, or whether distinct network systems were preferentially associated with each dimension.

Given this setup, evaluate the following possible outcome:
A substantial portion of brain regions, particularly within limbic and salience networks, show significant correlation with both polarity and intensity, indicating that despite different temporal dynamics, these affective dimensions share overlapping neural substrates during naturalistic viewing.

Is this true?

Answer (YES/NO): NO